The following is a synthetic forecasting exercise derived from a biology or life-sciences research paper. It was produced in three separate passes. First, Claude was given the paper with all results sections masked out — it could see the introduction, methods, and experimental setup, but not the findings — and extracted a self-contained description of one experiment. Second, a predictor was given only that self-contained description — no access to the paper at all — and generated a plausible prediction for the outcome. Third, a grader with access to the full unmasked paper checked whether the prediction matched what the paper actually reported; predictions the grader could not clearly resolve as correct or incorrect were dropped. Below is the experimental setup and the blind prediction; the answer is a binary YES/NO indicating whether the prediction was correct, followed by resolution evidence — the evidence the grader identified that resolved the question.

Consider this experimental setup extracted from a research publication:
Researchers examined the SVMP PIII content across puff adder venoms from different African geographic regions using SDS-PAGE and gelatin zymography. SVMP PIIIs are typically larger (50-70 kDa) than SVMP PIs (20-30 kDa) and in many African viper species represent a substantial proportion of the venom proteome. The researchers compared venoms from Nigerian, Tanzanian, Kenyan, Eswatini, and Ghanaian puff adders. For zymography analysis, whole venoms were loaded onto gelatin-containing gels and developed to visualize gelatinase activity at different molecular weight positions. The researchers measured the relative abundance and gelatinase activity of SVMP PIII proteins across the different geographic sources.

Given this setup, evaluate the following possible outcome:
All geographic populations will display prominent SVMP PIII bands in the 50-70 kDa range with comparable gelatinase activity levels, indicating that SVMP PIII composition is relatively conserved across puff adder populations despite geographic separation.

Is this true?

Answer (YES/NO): NO